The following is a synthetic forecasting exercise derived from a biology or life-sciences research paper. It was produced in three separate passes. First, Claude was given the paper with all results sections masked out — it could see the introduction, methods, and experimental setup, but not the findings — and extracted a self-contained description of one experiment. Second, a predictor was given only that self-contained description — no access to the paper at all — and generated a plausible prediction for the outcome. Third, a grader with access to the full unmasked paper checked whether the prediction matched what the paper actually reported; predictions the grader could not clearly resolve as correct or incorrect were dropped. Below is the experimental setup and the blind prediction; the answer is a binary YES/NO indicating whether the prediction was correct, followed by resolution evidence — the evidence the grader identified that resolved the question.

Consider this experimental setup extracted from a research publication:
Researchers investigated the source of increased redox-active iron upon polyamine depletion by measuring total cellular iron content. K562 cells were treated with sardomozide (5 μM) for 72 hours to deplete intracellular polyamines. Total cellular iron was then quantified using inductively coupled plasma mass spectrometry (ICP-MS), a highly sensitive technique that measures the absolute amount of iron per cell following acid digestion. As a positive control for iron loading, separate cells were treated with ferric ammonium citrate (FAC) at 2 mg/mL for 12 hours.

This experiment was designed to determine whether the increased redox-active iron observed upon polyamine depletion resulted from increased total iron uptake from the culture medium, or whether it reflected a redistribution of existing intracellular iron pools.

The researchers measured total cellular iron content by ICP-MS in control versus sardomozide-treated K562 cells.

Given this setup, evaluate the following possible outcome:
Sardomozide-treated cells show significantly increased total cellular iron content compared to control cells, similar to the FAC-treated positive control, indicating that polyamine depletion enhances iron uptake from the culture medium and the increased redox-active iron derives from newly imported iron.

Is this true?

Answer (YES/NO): NO